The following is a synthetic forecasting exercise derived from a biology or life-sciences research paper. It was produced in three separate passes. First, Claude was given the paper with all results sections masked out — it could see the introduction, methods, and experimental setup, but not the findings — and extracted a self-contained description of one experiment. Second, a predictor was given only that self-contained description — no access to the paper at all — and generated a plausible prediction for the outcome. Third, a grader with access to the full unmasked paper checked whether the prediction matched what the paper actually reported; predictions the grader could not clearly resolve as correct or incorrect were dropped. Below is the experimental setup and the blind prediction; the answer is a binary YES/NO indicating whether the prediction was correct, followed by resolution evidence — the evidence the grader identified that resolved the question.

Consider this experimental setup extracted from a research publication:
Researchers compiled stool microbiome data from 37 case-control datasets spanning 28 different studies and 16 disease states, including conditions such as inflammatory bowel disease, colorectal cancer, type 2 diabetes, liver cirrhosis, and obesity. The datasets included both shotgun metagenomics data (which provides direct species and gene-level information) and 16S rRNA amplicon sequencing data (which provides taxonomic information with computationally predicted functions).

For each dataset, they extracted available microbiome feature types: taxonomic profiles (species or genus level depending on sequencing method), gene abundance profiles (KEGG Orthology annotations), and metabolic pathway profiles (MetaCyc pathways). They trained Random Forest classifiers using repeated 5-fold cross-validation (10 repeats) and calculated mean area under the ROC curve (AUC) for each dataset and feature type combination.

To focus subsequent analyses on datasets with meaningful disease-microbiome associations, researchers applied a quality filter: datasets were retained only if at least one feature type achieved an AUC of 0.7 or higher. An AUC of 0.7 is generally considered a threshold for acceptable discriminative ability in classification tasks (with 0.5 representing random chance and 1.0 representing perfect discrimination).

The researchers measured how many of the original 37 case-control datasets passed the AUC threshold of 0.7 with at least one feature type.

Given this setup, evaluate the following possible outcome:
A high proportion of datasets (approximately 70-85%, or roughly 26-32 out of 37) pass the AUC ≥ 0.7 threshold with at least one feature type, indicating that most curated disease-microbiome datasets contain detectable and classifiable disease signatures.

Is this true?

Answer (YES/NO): YES